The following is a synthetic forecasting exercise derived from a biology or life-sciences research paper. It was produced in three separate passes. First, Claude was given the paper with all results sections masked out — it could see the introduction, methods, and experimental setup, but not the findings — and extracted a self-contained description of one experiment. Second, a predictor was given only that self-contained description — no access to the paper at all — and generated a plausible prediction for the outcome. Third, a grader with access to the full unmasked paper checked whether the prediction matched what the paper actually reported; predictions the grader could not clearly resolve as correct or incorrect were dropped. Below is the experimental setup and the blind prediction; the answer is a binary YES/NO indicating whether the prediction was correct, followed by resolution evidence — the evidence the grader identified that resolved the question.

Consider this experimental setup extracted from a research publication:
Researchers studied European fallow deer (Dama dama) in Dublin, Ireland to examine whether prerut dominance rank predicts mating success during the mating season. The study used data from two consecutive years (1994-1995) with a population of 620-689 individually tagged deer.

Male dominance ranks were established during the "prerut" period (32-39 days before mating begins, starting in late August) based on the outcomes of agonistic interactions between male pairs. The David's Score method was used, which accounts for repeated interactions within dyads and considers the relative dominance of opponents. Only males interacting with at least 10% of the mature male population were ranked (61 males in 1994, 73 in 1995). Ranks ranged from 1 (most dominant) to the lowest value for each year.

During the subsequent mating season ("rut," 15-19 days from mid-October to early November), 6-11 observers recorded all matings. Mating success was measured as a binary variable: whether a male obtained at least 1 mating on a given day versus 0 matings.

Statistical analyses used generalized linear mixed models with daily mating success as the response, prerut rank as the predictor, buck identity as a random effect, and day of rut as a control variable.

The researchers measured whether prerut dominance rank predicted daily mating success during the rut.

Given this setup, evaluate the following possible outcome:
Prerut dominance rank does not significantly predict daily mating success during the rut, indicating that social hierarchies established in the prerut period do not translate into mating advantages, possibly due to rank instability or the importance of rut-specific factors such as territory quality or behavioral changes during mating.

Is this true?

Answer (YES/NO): NO